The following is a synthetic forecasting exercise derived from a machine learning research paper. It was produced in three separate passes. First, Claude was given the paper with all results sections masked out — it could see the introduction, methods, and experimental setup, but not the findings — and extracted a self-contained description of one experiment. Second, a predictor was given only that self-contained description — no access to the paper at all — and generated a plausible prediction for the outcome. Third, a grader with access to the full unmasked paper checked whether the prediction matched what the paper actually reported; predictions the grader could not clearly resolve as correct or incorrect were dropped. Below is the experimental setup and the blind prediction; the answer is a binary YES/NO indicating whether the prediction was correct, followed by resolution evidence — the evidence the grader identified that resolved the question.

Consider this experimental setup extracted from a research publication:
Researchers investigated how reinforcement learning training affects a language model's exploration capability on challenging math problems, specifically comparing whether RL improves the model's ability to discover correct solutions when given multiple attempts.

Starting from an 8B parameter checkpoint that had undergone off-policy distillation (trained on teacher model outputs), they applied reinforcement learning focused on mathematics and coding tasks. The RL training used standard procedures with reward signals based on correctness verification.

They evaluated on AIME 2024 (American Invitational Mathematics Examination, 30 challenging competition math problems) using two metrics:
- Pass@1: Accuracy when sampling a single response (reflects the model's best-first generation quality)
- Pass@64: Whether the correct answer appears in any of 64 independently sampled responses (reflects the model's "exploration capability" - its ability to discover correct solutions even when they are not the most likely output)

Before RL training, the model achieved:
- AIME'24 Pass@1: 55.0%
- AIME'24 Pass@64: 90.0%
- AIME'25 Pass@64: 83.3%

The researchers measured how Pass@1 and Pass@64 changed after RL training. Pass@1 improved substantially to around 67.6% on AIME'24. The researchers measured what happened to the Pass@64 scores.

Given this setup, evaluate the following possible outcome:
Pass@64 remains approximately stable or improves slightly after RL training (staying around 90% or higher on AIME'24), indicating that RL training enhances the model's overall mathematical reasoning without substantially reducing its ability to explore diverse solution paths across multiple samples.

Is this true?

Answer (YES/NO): YES